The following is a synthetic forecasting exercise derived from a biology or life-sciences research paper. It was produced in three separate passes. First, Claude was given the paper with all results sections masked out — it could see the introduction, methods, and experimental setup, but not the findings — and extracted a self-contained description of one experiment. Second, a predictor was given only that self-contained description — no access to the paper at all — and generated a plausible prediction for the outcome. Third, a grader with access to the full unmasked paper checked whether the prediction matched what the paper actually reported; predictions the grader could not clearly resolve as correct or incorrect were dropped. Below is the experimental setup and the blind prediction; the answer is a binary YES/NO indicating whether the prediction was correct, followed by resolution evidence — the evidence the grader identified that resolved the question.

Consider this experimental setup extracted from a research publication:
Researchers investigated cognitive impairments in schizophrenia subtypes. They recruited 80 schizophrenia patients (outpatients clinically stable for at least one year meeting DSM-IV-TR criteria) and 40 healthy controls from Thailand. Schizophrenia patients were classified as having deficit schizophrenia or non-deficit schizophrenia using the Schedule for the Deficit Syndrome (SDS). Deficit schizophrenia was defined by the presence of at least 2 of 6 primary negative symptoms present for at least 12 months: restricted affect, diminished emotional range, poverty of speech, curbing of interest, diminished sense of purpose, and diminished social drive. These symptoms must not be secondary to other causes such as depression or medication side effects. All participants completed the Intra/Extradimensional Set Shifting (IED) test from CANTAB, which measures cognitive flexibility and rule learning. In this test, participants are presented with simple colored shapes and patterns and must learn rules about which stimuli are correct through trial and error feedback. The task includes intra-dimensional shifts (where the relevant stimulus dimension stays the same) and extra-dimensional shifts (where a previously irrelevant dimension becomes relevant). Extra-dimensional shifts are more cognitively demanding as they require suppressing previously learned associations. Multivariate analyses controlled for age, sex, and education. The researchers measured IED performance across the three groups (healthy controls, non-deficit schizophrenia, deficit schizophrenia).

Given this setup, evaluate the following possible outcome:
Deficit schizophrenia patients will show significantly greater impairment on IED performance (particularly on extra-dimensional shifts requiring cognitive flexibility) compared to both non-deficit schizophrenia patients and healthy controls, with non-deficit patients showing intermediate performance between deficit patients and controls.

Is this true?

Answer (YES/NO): NO